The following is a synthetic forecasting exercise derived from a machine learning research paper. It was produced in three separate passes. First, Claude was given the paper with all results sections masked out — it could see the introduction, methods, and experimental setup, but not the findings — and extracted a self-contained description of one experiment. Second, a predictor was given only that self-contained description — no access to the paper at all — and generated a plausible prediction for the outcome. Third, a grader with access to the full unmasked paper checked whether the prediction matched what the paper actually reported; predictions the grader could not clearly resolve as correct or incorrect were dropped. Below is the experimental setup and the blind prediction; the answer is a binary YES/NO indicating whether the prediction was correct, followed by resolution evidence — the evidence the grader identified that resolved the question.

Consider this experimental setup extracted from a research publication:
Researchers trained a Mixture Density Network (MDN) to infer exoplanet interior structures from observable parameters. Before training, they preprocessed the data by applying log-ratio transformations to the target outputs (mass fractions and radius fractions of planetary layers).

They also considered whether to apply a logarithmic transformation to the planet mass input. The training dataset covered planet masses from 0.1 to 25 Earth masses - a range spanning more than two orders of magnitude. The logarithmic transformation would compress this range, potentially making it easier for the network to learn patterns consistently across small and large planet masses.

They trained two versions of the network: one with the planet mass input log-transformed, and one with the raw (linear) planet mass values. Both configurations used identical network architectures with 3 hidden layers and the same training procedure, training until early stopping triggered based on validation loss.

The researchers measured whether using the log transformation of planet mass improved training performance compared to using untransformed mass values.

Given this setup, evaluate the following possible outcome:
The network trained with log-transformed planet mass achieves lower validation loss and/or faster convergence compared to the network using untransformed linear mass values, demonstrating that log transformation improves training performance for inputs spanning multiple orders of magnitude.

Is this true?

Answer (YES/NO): YES